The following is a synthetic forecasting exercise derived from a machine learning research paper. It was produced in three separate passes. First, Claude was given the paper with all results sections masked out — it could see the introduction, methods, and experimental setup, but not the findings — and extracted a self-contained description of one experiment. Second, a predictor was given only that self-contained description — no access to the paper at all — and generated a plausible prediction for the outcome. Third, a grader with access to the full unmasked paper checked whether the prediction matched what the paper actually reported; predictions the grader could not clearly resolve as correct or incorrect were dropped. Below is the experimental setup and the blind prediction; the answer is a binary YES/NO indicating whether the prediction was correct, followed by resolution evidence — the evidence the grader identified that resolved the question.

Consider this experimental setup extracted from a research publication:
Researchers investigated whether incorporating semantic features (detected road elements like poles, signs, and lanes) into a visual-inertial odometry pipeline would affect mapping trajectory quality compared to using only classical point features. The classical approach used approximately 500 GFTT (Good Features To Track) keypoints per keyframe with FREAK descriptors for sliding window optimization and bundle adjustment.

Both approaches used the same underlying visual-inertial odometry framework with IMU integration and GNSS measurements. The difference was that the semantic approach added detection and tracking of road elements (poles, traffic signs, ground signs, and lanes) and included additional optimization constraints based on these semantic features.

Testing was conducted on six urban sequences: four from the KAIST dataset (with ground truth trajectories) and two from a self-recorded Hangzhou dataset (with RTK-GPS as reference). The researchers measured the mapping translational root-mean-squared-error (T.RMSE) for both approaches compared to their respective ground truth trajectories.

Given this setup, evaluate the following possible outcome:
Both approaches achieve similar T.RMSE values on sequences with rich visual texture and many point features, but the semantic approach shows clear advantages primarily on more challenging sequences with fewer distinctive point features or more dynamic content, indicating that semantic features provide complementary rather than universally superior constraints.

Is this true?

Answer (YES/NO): NO